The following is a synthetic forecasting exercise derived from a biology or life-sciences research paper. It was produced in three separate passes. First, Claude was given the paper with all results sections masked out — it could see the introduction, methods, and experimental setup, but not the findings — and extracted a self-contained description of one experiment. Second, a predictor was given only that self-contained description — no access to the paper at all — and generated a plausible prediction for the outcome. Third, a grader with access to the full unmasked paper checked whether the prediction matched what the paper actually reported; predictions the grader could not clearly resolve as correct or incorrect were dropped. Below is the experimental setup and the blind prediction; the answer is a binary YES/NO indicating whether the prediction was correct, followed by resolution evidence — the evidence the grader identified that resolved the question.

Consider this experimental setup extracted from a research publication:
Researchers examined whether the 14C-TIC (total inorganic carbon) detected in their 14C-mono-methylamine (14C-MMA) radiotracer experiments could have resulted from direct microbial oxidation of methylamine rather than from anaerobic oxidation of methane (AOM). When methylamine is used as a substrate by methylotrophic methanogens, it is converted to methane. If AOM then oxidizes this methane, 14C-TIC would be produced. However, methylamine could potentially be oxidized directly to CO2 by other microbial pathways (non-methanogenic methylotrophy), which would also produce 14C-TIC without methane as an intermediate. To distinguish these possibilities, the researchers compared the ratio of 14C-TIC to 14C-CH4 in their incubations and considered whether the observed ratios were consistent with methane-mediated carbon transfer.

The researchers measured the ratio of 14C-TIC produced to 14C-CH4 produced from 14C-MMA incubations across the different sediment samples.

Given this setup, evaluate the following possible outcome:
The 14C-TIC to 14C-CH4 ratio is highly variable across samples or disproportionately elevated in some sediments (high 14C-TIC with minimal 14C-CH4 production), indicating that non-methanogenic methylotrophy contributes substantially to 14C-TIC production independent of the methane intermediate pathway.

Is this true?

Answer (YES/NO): YES